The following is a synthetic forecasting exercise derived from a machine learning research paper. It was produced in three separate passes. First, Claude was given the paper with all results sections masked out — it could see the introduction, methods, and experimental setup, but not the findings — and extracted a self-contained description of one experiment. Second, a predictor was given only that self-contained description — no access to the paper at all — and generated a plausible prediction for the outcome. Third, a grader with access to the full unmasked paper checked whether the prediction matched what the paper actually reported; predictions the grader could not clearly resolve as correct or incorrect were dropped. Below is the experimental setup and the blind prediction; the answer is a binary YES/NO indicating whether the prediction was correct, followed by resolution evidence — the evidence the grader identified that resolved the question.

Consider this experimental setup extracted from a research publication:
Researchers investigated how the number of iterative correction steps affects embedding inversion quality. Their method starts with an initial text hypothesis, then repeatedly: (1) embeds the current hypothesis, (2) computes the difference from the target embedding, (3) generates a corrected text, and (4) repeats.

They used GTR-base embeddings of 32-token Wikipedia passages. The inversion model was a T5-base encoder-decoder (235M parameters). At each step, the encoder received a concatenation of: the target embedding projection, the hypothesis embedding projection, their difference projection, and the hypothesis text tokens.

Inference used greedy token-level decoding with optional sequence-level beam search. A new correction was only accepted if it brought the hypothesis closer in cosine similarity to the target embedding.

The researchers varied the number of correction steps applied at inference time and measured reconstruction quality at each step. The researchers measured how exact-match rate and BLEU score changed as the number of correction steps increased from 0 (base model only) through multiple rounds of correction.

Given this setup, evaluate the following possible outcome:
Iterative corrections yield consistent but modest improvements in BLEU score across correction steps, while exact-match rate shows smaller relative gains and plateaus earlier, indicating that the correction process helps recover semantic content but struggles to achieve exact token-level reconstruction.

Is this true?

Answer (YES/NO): NO